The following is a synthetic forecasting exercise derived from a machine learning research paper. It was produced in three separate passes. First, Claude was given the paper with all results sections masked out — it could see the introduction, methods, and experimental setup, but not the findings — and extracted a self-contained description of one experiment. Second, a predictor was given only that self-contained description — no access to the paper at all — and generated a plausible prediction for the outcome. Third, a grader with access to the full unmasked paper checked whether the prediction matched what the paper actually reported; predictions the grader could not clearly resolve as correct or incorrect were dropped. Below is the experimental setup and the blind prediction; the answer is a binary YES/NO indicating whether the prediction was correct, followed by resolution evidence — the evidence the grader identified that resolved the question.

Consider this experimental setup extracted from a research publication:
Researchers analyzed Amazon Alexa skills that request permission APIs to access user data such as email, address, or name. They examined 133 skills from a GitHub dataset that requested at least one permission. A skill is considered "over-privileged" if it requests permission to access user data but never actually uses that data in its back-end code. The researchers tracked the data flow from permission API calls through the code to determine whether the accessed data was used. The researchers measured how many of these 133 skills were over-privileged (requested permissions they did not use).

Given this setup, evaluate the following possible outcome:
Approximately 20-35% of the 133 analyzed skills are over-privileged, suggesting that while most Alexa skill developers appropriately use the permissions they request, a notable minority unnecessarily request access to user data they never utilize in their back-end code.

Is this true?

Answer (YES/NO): YES